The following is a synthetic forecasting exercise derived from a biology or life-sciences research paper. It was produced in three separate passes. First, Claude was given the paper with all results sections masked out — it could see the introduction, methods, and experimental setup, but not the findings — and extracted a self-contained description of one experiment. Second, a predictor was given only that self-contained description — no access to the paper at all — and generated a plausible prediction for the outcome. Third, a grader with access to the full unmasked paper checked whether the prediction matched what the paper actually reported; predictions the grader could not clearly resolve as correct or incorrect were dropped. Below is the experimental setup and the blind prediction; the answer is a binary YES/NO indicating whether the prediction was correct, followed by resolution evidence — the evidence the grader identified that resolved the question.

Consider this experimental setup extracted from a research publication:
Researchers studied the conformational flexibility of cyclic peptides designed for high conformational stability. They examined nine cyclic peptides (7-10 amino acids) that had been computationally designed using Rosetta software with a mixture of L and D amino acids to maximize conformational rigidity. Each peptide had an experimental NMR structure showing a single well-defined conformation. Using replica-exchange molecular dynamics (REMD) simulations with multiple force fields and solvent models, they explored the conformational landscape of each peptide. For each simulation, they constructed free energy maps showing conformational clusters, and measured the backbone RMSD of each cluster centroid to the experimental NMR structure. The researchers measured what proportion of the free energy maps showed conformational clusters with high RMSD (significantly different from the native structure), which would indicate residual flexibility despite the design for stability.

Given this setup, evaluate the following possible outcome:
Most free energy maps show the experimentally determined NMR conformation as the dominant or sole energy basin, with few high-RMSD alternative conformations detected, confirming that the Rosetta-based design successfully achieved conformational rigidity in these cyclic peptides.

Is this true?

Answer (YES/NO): NO